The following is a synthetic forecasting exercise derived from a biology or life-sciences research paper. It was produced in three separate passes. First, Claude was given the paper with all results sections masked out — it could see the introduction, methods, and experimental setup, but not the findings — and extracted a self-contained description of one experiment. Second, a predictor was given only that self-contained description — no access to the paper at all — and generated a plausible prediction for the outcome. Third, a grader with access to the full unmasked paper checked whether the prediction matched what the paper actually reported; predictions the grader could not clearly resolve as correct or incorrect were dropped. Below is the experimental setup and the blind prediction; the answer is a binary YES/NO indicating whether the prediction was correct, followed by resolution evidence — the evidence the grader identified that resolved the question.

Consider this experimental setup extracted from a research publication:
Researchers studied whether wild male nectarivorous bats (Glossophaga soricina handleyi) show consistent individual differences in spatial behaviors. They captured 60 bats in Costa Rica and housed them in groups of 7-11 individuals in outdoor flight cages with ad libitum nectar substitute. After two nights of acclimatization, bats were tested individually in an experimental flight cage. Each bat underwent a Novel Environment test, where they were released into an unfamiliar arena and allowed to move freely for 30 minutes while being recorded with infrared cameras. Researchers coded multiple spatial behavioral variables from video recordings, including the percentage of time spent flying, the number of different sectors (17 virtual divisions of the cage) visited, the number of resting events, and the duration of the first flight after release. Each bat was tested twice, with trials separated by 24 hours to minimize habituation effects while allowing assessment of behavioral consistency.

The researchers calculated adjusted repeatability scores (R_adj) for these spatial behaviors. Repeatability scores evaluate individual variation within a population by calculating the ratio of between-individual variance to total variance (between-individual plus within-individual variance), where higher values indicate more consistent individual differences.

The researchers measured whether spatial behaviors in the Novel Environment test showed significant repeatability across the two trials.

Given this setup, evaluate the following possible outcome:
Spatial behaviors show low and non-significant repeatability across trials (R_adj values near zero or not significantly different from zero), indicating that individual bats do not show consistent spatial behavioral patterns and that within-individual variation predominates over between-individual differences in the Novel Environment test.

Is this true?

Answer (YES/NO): NO